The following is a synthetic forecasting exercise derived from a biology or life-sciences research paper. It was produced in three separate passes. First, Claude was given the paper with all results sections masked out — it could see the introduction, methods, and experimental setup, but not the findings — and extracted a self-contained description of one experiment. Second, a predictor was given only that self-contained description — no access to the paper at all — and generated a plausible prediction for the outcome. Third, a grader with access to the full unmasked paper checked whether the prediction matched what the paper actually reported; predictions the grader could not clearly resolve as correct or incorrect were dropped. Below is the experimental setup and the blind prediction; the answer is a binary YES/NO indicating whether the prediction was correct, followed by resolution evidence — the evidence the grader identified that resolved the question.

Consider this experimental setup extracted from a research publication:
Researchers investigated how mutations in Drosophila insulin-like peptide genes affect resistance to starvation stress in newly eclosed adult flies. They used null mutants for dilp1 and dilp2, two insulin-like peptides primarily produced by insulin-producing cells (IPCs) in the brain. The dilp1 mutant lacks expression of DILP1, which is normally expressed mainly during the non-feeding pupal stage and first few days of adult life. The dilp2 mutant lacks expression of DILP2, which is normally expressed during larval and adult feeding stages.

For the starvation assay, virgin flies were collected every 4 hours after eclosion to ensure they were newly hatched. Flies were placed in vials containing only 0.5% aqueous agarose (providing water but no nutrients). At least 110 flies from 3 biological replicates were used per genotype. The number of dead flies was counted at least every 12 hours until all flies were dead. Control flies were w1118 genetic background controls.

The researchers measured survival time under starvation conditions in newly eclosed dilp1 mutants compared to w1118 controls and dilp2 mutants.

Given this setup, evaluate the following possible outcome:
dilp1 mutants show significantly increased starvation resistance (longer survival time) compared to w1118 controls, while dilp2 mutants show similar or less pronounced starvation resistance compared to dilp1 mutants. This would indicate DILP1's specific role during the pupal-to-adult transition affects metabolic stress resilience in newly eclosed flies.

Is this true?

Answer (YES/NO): NO